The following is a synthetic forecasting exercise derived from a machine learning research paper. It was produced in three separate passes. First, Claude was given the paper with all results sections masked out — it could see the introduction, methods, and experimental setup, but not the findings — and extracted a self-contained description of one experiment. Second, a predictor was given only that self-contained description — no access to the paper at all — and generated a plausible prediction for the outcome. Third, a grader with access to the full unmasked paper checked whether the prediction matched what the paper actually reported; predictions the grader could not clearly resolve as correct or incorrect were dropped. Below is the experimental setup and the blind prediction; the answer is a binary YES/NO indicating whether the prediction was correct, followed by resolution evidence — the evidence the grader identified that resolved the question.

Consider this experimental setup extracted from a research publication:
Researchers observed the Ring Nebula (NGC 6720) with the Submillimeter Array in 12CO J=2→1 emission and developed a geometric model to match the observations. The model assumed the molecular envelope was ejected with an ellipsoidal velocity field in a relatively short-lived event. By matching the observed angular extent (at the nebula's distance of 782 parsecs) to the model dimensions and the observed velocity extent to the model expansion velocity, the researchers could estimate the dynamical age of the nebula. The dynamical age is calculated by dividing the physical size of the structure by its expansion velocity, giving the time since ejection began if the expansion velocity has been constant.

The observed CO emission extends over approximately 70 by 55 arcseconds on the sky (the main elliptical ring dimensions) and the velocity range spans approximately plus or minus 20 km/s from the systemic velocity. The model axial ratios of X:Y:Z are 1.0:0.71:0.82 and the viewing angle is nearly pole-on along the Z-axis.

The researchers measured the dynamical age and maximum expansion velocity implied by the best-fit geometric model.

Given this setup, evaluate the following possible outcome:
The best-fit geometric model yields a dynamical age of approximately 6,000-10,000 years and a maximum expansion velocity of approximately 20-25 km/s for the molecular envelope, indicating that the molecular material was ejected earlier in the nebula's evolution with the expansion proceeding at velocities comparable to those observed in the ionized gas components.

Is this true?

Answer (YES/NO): NO